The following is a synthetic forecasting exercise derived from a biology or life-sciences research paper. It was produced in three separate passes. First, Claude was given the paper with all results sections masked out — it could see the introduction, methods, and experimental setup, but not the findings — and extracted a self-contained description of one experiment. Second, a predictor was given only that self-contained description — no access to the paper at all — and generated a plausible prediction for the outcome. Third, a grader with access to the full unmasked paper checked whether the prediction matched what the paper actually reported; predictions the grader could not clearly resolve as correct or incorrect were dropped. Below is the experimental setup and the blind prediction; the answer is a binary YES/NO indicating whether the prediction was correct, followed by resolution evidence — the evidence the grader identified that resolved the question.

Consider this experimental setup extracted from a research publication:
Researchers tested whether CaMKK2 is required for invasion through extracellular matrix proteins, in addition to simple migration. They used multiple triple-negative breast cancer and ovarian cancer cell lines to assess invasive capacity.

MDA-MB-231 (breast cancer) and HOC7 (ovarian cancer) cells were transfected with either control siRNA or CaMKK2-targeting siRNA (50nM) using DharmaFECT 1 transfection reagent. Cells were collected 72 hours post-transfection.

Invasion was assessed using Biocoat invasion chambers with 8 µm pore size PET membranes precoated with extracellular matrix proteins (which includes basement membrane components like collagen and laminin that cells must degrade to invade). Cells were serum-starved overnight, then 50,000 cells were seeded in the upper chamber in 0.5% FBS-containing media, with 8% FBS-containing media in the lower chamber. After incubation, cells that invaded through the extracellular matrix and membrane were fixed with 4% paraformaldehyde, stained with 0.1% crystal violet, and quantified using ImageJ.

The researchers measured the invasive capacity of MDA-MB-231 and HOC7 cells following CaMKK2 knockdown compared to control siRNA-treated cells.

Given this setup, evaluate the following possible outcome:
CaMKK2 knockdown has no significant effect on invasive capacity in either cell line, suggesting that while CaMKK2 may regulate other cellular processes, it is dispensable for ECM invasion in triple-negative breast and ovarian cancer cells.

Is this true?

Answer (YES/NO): NO